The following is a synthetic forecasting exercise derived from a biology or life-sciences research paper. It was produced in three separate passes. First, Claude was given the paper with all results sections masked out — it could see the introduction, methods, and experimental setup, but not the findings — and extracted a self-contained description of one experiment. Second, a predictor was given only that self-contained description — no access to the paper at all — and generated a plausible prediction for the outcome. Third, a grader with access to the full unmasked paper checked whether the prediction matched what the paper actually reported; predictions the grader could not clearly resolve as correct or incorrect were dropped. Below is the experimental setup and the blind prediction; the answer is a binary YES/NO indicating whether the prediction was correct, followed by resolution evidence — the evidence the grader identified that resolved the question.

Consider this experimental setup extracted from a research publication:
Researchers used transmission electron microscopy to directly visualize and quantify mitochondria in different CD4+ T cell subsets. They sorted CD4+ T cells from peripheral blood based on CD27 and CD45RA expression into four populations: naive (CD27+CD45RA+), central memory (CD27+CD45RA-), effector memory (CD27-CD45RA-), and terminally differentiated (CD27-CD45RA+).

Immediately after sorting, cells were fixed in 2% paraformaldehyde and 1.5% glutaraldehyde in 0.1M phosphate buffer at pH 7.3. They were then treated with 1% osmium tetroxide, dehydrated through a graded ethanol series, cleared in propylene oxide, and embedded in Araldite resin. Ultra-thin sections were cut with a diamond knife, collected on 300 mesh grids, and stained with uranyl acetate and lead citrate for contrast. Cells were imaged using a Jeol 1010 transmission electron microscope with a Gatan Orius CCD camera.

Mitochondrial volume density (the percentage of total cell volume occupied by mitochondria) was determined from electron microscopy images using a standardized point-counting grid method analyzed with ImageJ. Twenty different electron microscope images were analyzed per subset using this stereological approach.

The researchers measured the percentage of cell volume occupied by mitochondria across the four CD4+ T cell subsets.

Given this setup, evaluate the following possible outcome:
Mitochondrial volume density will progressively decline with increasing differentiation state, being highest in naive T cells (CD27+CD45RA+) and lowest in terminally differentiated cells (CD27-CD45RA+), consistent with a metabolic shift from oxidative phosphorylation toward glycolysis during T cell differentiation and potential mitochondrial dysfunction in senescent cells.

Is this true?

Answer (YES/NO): NO